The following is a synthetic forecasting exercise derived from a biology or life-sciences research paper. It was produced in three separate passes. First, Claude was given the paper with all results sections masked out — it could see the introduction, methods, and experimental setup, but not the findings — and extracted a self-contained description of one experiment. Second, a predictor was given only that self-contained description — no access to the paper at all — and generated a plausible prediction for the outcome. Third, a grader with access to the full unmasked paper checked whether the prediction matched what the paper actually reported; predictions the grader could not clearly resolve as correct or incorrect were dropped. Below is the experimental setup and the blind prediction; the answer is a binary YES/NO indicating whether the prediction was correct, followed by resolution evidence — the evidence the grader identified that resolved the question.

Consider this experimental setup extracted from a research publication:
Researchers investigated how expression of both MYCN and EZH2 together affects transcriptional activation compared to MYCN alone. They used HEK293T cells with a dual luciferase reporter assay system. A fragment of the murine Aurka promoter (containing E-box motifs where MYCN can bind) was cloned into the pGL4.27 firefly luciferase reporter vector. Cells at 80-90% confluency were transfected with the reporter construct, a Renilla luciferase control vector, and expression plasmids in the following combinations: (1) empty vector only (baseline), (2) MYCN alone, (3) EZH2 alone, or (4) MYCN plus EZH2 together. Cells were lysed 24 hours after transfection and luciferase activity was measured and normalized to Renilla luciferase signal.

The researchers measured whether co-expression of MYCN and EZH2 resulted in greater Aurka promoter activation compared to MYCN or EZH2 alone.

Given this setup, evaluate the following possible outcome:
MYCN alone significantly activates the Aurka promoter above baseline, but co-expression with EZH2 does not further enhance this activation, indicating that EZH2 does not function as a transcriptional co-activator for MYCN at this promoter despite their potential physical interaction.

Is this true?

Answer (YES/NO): NO